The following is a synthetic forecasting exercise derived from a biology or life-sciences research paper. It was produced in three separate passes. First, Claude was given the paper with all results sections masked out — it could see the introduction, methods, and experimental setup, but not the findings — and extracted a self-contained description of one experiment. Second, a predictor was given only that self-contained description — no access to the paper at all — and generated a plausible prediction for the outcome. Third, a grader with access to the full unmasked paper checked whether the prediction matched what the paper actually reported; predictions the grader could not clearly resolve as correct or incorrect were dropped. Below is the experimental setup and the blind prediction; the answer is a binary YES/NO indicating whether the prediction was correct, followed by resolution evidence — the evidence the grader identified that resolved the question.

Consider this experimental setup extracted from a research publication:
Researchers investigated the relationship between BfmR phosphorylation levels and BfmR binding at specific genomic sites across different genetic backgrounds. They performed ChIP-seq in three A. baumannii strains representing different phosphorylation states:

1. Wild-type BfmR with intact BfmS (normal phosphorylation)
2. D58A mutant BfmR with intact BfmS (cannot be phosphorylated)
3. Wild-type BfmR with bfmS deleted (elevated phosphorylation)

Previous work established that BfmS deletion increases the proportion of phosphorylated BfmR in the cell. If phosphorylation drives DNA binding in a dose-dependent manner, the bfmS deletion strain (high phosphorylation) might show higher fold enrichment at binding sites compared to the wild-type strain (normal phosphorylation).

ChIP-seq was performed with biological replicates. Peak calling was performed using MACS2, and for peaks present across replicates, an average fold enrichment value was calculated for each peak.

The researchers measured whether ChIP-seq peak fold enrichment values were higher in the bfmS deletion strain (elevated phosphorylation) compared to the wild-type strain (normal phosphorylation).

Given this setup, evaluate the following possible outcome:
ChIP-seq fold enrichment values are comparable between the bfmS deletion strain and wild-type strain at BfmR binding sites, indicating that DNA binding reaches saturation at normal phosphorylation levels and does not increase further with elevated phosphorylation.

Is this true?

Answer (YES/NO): NO